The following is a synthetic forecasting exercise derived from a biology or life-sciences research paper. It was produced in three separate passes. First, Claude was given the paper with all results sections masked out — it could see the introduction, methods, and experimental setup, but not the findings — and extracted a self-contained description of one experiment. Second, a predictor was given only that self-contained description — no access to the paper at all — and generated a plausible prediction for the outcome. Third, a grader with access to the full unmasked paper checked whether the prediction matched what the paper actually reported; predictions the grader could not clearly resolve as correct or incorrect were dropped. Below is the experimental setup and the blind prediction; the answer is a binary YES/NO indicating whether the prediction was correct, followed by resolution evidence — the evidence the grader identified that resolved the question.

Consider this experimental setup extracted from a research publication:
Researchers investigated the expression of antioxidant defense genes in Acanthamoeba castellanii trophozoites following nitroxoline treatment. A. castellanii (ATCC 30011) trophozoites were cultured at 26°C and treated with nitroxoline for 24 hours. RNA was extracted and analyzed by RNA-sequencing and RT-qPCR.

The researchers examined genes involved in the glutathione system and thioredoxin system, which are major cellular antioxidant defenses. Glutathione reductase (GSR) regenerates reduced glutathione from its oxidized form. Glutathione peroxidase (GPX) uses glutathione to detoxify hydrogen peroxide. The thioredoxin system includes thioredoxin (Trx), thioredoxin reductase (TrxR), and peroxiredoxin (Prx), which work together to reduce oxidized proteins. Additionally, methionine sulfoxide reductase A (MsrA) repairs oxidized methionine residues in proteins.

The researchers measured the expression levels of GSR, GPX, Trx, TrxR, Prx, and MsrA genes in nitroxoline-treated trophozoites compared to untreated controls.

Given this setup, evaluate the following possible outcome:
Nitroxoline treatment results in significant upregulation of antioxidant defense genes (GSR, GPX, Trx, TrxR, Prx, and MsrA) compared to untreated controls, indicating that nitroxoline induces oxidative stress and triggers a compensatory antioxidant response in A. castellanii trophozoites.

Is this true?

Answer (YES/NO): YES